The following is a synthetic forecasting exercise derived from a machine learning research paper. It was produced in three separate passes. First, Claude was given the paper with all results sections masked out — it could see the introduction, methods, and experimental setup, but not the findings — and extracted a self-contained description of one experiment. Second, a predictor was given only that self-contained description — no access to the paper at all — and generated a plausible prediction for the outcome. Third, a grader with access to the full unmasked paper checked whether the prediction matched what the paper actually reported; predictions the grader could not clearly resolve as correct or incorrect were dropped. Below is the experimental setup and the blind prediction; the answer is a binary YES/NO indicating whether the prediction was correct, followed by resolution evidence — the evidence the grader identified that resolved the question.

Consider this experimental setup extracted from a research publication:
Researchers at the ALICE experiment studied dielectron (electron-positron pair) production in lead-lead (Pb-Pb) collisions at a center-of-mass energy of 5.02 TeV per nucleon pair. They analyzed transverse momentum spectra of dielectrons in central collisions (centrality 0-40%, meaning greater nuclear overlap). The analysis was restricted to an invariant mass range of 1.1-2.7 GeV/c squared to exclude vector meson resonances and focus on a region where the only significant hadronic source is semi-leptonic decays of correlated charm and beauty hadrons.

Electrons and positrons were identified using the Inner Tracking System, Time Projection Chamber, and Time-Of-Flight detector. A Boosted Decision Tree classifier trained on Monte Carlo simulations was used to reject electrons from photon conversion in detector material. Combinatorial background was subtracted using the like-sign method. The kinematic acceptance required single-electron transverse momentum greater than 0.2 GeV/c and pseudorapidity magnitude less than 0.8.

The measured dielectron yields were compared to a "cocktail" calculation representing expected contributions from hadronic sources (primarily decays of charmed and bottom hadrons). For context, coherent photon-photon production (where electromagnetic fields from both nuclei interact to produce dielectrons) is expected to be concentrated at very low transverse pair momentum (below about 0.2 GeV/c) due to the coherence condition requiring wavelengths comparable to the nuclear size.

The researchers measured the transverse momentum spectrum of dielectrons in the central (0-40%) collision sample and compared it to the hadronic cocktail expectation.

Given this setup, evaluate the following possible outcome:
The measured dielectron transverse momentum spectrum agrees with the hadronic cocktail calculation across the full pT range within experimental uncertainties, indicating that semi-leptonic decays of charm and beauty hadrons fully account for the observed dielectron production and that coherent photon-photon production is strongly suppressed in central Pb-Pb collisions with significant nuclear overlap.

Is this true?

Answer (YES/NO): YES